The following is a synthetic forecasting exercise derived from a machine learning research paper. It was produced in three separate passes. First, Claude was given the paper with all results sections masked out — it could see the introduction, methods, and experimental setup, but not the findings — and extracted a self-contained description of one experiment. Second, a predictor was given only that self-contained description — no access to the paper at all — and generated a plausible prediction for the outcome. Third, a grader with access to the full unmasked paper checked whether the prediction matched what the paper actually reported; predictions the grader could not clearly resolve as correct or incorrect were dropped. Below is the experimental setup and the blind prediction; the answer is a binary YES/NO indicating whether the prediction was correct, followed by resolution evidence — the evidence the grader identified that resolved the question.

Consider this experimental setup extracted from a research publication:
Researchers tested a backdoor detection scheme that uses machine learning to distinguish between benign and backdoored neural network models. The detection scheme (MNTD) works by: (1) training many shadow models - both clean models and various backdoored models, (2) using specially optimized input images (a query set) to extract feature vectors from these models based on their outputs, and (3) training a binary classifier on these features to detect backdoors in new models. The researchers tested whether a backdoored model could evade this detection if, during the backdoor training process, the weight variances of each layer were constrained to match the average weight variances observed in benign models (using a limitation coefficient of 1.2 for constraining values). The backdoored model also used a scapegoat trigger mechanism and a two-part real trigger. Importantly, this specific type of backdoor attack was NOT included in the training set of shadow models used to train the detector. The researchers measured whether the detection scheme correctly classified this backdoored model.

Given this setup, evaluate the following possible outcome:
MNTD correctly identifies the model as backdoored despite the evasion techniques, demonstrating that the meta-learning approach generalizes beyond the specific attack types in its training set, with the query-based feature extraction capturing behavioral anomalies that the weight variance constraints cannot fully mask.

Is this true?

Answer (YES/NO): NO